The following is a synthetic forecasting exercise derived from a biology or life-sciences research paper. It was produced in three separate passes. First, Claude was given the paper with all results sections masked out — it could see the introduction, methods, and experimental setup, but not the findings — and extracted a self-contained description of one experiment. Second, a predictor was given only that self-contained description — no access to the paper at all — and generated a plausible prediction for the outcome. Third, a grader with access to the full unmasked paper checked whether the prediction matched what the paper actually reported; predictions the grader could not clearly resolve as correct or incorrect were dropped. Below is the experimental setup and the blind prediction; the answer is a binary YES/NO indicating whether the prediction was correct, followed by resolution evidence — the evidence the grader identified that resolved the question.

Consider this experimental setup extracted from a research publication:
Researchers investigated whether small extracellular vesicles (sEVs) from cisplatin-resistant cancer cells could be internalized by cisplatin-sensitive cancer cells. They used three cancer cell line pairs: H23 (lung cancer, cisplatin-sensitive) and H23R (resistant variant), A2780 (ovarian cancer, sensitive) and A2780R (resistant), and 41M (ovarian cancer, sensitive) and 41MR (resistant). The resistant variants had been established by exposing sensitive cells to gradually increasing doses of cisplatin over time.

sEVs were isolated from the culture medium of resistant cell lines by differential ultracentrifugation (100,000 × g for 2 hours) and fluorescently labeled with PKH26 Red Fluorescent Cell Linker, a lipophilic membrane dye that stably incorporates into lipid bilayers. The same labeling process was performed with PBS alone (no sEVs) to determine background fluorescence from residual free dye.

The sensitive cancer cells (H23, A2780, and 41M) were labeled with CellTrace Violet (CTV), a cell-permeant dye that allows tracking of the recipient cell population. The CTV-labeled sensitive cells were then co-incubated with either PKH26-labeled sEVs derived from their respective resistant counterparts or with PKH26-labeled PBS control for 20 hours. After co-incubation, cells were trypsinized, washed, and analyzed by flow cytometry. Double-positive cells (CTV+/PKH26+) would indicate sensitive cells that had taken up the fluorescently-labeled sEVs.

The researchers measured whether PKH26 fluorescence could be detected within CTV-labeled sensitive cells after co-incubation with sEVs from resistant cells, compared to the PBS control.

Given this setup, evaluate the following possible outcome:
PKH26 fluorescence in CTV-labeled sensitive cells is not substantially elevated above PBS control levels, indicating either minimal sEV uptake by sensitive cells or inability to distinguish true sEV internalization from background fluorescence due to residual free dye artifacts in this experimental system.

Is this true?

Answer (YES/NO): NO